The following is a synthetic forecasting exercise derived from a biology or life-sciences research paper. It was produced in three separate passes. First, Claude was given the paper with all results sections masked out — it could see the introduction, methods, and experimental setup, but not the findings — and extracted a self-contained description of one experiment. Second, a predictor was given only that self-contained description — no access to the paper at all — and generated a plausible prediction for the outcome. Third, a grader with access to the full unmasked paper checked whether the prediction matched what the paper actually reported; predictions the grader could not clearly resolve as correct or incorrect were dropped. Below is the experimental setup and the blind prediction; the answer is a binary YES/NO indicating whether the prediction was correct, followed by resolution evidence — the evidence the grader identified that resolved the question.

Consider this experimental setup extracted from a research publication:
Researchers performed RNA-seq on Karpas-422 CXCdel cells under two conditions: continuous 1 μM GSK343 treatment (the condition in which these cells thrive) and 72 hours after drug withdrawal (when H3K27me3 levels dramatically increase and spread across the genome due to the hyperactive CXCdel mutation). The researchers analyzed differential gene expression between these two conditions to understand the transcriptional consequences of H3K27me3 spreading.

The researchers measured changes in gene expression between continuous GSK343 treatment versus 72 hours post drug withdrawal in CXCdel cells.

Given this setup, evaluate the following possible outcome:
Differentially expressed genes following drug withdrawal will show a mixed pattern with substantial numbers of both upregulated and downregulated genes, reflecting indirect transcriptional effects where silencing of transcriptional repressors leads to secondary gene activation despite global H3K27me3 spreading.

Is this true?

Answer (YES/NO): NO